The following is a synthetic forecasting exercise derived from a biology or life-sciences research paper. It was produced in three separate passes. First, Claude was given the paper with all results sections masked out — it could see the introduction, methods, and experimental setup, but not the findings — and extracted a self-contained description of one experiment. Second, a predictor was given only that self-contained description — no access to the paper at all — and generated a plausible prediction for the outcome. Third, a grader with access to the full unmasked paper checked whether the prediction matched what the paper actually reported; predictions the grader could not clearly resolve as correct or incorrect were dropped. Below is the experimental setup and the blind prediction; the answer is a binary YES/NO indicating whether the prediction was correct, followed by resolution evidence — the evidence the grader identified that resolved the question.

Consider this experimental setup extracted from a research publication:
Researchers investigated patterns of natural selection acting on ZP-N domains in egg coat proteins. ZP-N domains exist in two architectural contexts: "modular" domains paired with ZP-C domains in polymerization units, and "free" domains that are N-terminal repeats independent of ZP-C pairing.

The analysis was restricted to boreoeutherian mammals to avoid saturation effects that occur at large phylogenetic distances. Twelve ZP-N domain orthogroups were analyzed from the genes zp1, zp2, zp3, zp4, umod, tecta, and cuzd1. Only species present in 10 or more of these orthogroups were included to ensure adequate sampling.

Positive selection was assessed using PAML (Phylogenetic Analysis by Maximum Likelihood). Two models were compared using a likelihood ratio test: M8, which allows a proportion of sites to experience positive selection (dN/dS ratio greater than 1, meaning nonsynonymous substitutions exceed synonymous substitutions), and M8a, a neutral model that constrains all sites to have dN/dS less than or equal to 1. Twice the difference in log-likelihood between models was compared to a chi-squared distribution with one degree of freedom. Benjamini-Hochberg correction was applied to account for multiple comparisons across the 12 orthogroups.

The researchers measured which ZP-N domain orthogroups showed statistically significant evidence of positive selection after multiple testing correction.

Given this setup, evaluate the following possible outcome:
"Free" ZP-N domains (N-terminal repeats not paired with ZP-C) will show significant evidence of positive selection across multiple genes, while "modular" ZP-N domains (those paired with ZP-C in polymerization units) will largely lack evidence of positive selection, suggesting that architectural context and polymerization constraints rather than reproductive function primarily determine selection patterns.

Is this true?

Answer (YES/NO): NO